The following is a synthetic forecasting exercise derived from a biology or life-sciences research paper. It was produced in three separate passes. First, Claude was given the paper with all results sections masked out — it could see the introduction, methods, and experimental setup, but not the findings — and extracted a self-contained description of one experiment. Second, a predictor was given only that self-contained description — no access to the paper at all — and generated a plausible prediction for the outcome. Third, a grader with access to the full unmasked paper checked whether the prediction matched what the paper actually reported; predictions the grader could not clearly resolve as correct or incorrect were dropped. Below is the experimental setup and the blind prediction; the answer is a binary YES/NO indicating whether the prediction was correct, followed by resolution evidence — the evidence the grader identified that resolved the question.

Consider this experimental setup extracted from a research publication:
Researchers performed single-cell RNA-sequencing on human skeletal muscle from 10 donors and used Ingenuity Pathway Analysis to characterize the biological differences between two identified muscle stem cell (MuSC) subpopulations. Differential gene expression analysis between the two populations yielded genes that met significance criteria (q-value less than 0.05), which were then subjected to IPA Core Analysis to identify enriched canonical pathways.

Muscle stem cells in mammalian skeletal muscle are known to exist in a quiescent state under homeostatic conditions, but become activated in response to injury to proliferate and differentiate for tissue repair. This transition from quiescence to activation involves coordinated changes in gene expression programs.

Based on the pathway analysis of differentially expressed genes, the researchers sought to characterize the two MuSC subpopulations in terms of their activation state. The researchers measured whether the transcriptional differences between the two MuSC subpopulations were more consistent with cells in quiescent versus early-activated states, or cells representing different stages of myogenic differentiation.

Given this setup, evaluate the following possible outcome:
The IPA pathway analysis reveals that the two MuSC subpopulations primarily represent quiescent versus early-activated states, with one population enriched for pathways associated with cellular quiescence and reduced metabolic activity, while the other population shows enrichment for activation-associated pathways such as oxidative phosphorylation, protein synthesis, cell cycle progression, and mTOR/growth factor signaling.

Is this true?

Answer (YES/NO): NO